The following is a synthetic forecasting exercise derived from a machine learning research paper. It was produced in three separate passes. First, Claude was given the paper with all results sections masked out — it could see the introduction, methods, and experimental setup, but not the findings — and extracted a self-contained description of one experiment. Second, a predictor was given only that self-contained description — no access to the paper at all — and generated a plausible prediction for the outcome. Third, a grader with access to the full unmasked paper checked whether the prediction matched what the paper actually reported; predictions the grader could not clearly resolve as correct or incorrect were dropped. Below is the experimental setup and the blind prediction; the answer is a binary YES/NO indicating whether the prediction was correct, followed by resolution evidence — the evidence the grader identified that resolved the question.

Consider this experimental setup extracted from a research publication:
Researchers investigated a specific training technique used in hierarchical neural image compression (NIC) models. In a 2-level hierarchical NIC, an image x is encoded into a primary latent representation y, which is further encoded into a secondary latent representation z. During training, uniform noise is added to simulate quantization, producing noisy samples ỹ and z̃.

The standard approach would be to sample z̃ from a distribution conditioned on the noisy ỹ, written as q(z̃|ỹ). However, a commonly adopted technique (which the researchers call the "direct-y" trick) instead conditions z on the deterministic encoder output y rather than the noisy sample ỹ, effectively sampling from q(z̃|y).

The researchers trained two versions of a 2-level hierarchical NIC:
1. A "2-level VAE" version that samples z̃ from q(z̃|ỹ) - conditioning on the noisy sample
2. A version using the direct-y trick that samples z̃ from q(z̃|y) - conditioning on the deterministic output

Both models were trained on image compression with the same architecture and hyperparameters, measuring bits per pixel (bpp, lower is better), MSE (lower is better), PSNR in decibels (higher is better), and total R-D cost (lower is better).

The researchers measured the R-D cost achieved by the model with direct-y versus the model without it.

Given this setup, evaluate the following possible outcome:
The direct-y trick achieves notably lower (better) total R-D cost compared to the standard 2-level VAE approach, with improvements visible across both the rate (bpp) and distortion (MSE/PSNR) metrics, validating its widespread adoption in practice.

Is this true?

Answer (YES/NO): YES